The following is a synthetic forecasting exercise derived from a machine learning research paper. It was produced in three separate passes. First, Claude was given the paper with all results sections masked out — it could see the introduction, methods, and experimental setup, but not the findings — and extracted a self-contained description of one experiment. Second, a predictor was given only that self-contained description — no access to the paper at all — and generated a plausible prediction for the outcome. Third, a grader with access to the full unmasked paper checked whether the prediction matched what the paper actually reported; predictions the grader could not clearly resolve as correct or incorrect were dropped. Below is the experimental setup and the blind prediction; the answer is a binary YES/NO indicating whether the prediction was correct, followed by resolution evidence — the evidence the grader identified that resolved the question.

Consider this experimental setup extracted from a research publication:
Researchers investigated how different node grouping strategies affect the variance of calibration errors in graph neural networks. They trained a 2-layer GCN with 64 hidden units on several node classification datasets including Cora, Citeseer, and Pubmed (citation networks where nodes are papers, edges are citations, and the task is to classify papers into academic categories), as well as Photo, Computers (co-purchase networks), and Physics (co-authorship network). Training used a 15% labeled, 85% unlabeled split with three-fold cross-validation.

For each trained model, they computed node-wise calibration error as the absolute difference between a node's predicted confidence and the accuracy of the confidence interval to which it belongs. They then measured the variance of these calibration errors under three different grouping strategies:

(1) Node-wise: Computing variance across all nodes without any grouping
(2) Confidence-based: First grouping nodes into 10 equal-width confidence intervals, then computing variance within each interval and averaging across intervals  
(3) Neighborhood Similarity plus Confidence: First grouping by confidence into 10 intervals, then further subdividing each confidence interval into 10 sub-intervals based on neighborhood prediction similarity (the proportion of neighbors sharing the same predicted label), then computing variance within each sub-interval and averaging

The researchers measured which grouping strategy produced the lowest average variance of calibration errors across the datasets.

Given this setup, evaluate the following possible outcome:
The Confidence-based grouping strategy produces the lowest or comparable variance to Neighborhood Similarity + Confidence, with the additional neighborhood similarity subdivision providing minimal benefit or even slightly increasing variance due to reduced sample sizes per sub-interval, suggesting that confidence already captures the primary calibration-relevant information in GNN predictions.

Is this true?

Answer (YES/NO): NO